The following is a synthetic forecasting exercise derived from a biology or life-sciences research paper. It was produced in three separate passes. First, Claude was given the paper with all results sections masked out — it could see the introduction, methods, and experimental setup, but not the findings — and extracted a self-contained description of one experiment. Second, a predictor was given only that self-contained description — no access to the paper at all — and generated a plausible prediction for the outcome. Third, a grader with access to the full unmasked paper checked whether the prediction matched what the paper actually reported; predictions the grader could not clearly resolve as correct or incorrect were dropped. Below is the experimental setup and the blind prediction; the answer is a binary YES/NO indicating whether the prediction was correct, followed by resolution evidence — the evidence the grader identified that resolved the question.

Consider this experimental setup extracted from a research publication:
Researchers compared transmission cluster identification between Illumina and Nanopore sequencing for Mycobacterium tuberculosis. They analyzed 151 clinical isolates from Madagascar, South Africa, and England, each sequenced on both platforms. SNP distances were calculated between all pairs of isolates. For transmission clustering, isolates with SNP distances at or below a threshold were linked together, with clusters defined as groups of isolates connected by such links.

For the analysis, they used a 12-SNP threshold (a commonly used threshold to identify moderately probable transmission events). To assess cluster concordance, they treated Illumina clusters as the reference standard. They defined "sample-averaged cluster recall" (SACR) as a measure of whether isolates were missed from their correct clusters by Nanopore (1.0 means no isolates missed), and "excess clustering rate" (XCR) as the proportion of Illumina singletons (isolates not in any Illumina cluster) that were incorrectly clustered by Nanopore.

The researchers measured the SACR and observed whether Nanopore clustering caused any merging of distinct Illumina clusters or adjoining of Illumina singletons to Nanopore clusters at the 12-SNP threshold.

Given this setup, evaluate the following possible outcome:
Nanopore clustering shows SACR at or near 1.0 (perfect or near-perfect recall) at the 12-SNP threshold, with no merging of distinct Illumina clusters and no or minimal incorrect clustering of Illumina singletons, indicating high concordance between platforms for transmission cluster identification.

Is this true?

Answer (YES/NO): NO